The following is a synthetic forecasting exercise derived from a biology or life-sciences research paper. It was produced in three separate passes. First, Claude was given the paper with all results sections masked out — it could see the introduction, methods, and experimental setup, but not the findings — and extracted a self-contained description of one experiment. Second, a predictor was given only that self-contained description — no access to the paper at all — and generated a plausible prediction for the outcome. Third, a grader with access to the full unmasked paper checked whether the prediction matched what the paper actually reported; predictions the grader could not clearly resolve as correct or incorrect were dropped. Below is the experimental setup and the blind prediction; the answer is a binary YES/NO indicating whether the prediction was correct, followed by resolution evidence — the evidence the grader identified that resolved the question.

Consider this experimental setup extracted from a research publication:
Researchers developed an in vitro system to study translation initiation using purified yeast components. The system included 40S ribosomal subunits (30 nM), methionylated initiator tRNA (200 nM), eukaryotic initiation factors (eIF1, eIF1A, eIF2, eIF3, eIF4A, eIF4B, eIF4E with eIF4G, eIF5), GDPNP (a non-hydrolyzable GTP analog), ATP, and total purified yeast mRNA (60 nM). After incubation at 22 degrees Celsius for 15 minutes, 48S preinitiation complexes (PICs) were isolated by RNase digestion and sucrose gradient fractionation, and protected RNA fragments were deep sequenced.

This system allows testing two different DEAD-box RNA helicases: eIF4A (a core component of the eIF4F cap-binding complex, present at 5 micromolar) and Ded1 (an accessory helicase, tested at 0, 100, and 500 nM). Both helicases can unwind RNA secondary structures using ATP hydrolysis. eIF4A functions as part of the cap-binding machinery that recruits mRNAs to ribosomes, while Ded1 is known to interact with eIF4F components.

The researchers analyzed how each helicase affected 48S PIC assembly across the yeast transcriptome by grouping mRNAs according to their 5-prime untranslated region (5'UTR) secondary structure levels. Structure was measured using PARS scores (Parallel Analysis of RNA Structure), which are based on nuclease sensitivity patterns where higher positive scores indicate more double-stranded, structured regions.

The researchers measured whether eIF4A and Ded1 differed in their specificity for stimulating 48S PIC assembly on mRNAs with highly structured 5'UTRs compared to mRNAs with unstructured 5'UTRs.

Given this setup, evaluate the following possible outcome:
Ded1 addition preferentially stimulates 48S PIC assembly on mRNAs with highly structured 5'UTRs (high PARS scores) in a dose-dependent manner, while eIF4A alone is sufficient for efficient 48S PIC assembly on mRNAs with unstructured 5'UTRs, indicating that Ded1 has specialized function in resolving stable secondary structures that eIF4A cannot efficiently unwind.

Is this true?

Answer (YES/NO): YES